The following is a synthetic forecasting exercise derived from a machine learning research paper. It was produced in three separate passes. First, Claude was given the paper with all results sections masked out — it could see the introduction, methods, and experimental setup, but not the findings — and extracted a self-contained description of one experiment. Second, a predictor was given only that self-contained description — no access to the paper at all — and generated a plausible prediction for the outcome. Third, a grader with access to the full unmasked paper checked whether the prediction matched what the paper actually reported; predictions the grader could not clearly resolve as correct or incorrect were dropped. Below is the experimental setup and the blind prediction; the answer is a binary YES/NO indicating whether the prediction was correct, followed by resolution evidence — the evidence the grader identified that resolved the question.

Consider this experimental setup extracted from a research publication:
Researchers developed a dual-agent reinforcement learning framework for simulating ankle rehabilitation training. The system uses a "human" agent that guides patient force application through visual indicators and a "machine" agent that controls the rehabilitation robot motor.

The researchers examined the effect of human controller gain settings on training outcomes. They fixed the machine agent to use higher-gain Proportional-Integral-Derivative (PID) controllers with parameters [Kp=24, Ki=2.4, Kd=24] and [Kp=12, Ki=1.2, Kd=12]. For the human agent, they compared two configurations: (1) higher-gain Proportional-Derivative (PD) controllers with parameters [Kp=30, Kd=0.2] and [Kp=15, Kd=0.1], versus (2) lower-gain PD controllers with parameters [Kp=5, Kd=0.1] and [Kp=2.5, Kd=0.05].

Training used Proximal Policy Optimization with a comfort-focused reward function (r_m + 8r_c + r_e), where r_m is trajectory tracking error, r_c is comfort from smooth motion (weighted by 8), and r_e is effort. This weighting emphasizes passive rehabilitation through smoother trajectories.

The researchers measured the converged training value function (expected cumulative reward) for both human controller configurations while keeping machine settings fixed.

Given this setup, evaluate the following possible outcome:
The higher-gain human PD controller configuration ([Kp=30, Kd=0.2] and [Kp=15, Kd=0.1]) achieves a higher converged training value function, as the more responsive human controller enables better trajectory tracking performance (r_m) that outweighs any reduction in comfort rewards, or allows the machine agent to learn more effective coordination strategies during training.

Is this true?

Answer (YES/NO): NO